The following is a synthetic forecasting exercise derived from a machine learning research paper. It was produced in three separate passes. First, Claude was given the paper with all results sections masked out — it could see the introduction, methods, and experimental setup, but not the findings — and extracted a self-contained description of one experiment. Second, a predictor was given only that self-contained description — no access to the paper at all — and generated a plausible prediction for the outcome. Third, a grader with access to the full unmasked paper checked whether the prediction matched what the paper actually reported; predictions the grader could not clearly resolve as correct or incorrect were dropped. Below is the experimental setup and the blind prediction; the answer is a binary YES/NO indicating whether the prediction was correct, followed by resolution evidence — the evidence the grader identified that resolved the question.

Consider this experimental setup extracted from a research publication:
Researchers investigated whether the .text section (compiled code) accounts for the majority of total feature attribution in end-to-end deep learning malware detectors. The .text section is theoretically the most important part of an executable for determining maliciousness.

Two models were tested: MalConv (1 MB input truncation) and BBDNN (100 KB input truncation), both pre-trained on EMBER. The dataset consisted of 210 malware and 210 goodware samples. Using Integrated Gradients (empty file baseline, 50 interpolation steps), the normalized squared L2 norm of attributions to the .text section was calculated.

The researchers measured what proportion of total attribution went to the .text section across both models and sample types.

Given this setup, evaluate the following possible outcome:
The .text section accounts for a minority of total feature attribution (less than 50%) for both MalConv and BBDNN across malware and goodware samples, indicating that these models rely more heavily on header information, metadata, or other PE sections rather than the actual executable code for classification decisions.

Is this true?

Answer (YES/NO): NO